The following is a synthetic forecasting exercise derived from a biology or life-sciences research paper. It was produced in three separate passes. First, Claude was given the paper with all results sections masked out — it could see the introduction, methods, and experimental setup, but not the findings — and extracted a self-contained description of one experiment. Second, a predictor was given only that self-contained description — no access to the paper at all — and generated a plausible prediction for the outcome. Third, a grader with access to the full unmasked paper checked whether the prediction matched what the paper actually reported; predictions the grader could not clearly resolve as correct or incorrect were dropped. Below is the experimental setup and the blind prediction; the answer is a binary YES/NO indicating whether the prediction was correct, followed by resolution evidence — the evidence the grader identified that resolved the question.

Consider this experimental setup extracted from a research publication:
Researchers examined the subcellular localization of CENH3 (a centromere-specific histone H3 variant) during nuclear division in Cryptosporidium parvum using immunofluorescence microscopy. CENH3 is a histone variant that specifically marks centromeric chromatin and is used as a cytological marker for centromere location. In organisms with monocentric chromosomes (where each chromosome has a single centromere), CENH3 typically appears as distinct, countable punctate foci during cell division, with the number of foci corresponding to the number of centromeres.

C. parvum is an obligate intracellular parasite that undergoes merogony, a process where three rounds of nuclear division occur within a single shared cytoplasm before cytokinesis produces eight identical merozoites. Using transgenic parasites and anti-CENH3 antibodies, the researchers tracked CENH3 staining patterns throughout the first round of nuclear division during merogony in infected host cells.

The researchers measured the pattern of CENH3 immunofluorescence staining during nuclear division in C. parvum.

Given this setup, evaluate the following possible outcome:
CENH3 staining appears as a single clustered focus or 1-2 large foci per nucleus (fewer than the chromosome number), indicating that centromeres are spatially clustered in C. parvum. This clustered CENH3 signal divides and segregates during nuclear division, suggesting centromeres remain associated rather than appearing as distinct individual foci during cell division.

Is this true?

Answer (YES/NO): NO